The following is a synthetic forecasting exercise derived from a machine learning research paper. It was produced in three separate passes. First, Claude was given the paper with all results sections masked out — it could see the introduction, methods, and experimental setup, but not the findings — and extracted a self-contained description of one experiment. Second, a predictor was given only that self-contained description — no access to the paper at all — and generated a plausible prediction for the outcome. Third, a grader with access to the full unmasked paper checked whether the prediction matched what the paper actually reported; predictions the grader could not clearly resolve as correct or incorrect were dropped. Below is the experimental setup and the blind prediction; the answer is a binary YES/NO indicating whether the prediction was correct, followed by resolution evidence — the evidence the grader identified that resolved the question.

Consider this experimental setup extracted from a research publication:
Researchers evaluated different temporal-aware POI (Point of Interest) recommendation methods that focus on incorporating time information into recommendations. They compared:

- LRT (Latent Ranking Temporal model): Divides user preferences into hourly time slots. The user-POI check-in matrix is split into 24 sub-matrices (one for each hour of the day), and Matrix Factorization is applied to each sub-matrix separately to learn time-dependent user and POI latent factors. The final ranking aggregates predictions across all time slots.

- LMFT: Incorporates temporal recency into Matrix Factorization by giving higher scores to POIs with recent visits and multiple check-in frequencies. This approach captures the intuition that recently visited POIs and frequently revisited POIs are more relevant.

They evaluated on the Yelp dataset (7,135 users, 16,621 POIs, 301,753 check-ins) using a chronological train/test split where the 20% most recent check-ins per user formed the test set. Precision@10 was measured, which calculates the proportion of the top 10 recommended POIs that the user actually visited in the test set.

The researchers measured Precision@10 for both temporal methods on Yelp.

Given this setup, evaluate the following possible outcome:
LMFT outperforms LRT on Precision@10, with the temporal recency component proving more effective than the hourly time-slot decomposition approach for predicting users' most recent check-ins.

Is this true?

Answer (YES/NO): YES